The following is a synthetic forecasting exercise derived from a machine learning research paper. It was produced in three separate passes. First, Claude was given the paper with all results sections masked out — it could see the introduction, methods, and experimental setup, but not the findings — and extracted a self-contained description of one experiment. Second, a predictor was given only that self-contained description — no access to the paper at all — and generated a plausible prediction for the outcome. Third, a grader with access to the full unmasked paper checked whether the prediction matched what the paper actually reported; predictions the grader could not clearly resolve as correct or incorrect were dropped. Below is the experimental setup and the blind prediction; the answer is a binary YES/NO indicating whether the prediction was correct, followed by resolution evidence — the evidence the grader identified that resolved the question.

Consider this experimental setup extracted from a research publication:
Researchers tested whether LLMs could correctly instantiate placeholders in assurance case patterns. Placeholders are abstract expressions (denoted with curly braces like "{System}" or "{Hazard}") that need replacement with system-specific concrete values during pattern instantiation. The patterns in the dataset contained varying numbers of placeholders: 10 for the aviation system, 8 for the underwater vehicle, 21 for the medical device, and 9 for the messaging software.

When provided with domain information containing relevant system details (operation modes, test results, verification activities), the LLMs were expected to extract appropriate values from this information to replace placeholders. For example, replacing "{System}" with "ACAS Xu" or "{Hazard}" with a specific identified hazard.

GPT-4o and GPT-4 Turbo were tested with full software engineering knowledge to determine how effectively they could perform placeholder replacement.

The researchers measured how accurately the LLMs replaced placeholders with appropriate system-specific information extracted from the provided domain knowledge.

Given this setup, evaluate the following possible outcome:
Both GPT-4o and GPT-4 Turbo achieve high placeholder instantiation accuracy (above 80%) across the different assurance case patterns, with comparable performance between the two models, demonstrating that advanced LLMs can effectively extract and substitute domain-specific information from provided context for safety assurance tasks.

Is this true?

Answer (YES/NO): NO